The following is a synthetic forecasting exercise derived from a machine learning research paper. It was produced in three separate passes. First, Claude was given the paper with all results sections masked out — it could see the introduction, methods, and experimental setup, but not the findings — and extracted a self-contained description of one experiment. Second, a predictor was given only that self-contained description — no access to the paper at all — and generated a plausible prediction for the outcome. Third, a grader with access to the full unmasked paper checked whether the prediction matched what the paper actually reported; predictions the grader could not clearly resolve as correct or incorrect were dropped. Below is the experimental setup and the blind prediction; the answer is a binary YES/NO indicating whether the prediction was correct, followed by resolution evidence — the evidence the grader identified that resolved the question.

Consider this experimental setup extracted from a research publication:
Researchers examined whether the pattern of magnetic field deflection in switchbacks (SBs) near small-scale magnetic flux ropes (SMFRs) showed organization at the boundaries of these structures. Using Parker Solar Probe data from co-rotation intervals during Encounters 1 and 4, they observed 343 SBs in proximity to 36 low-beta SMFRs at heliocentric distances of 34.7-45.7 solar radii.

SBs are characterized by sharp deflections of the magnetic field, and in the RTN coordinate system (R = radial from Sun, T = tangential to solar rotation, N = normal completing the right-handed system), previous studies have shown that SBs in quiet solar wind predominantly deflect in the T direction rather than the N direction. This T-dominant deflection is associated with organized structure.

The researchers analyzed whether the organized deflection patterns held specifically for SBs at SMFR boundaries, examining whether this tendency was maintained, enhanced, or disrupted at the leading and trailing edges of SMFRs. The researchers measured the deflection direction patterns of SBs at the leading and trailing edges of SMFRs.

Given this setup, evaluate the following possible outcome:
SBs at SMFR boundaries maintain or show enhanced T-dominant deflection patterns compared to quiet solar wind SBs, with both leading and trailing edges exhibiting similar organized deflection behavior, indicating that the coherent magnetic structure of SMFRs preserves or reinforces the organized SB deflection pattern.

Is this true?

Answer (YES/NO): NO